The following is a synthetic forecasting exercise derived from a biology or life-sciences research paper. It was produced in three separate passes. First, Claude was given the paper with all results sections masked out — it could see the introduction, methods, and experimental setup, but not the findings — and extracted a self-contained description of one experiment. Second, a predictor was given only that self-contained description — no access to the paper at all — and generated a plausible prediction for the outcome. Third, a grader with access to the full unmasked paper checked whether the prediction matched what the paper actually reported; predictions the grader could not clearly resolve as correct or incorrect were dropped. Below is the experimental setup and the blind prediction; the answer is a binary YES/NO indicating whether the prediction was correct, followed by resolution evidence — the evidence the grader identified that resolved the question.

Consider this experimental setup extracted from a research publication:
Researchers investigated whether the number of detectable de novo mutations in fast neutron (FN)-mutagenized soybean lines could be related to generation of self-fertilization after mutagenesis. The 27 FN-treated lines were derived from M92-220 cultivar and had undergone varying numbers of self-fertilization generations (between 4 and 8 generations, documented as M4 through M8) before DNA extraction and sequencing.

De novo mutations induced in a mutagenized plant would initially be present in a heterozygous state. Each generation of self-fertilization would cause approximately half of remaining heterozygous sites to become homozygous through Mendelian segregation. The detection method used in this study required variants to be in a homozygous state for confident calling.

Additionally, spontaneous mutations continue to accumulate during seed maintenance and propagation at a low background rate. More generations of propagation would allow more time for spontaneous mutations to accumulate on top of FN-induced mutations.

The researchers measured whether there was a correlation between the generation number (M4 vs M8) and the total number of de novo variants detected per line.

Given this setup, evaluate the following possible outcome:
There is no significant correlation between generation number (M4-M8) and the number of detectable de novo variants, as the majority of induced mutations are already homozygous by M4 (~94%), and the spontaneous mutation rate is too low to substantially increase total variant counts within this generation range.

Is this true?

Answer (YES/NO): NO